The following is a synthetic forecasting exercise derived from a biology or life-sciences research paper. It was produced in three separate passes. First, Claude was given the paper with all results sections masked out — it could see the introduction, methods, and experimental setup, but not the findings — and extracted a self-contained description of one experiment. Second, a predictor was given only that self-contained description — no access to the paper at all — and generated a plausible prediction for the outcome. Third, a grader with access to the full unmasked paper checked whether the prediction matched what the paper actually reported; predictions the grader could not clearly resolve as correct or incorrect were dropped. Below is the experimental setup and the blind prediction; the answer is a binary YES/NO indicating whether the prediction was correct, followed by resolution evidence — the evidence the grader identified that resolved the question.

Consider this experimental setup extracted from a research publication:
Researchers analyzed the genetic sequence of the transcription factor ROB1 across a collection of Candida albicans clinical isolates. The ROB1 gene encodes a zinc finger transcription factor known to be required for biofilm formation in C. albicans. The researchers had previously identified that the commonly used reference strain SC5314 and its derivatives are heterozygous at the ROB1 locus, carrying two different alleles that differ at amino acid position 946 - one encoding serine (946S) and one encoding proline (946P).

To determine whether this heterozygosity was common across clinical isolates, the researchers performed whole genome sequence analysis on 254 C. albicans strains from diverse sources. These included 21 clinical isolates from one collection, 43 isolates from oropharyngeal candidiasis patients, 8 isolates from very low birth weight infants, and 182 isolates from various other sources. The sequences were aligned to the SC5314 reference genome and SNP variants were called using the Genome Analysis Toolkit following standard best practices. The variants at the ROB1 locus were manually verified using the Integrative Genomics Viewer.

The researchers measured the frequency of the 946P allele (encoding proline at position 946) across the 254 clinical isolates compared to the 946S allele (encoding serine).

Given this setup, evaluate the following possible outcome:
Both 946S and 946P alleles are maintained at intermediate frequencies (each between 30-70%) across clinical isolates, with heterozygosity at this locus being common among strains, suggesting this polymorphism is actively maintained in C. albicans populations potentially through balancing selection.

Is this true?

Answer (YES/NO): NO